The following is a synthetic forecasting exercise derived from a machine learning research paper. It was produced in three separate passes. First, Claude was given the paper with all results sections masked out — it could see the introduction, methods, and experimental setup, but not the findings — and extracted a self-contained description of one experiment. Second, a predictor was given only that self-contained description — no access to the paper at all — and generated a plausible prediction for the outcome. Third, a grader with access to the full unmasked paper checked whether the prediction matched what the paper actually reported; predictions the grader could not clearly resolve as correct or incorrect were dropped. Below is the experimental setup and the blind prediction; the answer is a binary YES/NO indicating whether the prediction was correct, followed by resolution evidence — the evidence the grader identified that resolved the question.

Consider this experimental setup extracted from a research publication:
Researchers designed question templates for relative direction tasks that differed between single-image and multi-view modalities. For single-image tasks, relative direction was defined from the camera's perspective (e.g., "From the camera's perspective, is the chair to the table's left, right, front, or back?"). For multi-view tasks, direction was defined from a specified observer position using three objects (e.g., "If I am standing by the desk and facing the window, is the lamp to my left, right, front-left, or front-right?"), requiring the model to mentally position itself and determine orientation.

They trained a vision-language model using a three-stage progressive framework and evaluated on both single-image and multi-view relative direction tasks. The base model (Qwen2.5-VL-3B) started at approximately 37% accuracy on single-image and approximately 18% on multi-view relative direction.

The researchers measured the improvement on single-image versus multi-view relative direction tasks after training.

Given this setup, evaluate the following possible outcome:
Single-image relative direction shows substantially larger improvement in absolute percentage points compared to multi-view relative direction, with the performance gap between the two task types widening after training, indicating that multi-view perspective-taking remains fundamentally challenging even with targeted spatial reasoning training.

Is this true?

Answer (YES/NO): YES